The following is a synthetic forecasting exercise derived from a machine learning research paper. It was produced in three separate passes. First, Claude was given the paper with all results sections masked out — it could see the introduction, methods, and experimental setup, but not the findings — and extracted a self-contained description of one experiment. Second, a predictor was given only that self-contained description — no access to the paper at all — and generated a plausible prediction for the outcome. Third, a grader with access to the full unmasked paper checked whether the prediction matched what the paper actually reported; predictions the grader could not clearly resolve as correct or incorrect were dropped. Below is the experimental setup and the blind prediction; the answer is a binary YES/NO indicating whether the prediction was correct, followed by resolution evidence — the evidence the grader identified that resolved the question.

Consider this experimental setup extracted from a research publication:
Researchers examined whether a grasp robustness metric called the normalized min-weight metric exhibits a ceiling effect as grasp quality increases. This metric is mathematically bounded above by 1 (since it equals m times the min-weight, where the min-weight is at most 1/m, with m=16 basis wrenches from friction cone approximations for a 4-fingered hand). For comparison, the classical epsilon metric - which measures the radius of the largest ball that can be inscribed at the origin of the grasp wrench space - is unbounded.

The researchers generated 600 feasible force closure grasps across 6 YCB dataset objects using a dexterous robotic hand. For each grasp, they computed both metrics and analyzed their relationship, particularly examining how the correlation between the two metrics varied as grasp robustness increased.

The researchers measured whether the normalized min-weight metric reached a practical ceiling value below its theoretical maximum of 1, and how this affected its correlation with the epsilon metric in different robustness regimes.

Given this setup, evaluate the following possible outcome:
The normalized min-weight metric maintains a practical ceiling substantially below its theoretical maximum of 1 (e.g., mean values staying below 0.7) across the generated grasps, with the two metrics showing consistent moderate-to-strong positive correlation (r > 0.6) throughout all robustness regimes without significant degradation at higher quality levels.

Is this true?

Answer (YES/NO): NO